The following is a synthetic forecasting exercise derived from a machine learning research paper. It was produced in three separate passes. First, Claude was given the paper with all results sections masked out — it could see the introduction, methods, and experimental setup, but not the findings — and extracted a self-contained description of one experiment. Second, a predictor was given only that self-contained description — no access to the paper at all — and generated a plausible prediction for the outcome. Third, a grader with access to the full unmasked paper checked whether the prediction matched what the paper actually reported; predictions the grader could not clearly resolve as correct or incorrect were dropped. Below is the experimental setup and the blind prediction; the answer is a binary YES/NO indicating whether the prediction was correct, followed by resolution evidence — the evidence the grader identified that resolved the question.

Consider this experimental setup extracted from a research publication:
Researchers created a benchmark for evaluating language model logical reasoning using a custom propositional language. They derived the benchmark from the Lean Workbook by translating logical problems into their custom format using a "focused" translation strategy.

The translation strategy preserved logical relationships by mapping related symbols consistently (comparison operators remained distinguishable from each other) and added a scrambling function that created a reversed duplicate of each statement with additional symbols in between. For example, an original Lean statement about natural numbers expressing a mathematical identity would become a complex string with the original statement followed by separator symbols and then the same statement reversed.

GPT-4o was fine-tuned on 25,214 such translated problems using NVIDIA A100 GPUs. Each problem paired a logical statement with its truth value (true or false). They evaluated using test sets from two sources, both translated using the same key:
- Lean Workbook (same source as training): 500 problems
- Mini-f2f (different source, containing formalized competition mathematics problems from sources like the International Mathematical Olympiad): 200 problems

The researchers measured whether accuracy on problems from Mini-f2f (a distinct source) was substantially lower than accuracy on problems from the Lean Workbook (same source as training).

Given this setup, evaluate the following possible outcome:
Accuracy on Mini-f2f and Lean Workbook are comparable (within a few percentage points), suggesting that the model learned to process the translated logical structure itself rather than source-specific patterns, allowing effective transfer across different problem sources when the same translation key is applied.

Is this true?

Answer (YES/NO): YES